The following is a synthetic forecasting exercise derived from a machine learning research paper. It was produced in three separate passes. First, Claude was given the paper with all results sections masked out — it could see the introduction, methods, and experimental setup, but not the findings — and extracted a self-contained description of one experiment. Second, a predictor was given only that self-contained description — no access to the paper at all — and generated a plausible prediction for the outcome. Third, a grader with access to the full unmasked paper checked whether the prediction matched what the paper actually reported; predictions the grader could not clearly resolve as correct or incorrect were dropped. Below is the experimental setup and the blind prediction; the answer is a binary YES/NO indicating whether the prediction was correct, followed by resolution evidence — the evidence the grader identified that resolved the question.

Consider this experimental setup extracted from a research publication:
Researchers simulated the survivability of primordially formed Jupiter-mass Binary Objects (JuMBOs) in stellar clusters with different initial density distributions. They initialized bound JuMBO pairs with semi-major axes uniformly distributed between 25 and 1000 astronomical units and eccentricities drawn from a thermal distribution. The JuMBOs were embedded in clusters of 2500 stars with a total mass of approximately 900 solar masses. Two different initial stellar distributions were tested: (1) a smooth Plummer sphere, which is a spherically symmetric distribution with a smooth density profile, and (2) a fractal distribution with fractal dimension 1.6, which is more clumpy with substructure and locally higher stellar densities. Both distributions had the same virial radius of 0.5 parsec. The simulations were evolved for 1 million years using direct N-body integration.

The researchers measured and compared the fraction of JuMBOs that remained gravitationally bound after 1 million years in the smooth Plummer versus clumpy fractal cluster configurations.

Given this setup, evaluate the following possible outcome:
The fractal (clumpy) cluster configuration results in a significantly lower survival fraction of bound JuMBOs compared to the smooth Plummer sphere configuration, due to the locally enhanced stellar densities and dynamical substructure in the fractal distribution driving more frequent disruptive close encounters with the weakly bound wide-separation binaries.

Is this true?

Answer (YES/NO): YES